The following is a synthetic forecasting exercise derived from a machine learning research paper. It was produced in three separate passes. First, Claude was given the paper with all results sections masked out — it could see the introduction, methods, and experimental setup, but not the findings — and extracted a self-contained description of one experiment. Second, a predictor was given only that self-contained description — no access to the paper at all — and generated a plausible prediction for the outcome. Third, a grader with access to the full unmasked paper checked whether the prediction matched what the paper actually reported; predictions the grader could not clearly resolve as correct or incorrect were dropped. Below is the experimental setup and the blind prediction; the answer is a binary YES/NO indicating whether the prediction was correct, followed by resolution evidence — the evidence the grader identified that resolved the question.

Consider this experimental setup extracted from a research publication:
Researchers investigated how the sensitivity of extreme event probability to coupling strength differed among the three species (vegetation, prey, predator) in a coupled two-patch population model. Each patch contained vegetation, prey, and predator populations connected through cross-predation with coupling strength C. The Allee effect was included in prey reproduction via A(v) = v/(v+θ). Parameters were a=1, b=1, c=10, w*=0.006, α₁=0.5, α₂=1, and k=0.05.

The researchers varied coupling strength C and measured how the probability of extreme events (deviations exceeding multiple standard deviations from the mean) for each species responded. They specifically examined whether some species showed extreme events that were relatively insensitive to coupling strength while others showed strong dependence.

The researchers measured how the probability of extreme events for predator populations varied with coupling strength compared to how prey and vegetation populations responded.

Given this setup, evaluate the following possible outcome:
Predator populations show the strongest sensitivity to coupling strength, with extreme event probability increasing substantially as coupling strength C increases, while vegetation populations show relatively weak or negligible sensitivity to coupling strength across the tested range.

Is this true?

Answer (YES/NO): NO